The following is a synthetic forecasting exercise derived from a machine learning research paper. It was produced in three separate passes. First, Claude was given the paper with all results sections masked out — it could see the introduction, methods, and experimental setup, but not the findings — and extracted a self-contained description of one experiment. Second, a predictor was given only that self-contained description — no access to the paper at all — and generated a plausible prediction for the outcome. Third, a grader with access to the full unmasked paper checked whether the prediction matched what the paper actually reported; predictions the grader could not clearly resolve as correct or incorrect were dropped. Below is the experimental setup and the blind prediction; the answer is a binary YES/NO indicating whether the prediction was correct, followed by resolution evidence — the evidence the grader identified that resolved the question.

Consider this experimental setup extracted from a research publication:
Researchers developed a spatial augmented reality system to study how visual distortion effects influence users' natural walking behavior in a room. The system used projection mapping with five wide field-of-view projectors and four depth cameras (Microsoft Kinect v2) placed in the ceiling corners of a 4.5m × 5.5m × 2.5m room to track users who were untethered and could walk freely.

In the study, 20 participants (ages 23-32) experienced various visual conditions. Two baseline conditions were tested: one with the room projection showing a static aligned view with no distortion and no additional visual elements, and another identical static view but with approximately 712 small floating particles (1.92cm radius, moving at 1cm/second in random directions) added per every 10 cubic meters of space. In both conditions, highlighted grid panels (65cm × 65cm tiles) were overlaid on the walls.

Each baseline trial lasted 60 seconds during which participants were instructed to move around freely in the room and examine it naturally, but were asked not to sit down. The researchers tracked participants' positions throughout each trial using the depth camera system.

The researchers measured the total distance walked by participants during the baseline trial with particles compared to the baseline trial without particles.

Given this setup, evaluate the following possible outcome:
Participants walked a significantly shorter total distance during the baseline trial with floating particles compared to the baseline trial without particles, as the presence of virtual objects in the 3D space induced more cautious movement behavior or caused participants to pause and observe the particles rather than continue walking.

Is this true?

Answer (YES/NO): NO